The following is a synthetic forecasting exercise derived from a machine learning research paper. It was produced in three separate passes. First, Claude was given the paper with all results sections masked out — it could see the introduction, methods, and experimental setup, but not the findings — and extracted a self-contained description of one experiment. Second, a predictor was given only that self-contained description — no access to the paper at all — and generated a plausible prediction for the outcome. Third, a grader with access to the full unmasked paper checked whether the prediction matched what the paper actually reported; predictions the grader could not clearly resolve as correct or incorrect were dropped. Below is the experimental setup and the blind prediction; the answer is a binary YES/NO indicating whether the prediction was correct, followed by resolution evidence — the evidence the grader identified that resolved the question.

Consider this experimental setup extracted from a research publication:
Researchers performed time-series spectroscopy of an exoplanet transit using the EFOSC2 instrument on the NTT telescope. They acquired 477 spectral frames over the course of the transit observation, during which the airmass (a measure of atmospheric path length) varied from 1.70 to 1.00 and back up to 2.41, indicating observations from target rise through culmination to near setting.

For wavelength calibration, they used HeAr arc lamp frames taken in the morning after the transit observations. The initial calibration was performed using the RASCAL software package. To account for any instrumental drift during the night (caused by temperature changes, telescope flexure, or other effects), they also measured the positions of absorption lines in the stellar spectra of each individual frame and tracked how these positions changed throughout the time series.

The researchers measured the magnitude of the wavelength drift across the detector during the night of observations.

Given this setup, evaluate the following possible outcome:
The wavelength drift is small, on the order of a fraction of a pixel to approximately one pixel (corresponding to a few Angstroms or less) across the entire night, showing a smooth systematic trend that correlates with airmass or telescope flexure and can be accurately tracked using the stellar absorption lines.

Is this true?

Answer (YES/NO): NO